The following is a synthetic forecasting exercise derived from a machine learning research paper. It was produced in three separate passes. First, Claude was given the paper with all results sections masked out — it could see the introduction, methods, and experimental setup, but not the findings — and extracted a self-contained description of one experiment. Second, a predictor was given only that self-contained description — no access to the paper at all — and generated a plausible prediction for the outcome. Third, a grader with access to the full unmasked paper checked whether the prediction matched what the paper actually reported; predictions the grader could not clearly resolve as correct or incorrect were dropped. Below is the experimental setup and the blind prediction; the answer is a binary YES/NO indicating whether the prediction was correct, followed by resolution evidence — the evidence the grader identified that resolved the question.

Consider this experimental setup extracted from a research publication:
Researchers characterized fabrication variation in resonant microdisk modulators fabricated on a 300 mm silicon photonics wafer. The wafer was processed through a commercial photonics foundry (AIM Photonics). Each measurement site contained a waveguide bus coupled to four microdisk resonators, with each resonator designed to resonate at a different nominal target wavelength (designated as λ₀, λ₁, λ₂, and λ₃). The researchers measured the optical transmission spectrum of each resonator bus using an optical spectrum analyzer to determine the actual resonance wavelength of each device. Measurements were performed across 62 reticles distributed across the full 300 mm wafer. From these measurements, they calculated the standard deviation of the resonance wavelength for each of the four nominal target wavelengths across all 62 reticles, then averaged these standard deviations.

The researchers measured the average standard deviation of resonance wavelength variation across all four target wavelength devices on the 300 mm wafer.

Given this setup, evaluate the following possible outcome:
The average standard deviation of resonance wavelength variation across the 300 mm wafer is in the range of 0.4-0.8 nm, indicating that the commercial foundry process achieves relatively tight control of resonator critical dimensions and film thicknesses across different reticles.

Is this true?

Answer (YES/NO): YES